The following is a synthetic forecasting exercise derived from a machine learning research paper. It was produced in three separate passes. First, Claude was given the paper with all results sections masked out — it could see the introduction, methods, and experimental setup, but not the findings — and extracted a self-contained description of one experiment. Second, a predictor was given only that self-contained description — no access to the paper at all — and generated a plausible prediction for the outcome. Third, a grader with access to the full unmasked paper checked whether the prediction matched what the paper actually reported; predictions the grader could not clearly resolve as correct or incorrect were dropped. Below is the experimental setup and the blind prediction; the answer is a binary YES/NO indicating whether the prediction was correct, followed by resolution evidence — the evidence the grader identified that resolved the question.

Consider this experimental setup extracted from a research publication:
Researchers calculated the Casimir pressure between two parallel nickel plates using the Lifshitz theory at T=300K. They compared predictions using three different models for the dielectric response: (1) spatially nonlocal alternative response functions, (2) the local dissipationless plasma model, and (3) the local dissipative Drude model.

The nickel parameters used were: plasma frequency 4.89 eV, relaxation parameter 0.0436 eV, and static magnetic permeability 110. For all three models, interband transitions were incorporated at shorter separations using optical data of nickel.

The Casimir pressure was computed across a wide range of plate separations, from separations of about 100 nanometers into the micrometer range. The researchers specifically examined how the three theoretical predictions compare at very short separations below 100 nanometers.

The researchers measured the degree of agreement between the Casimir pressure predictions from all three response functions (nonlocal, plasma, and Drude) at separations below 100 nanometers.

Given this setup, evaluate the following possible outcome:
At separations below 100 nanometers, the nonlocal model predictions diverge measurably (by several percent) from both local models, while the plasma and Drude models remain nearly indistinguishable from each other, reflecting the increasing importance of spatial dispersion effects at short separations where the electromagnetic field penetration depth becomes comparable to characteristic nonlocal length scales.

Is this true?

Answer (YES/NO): NO